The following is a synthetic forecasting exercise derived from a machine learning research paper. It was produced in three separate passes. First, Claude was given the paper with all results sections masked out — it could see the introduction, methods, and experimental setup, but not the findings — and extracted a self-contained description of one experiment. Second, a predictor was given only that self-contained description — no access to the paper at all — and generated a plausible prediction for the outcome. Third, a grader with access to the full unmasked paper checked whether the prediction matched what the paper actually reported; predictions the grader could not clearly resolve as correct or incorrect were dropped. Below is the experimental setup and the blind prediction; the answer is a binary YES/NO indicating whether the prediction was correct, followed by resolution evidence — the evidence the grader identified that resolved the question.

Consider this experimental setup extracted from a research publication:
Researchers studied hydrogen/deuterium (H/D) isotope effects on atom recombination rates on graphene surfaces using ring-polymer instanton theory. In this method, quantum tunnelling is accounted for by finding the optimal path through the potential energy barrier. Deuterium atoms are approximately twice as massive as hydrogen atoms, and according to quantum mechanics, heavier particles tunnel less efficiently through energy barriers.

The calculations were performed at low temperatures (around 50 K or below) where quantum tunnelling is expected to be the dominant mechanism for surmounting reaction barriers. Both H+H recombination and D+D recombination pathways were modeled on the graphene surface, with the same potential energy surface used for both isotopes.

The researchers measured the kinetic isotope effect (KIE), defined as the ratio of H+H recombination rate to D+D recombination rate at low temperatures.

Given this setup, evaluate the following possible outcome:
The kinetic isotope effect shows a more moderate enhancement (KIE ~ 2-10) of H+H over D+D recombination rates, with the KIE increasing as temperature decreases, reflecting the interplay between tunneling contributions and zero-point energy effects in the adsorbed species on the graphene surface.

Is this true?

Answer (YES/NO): NO